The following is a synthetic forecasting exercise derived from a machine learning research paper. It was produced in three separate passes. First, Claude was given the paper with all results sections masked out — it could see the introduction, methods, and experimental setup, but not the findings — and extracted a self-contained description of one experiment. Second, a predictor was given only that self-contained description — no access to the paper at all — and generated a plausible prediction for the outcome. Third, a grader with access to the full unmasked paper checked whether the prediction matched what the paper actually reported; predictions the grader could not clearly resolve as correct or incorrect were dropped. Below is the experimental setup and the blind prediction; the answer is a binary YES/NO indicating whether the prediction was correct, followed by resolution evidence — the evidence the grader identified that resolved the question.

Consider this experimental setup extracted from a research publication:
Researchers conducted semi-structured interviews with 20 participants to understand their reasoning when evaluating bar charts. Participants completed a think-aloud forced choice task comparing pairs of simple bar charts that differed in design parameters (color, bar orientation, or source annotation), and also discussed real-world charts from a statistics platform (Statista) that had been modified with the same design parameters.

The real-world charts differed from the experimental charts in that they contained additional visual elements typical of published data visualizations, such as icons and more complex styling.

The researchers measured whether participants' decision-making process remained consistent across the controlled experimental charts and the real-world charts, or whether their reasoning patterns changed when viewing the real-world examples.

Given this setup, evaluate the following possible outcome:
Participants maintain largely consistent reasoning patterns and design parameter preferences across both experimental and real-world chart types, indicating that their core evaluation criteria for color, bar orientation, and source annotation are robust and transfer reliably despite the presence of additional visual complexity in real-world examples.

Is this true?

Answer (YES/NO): NO